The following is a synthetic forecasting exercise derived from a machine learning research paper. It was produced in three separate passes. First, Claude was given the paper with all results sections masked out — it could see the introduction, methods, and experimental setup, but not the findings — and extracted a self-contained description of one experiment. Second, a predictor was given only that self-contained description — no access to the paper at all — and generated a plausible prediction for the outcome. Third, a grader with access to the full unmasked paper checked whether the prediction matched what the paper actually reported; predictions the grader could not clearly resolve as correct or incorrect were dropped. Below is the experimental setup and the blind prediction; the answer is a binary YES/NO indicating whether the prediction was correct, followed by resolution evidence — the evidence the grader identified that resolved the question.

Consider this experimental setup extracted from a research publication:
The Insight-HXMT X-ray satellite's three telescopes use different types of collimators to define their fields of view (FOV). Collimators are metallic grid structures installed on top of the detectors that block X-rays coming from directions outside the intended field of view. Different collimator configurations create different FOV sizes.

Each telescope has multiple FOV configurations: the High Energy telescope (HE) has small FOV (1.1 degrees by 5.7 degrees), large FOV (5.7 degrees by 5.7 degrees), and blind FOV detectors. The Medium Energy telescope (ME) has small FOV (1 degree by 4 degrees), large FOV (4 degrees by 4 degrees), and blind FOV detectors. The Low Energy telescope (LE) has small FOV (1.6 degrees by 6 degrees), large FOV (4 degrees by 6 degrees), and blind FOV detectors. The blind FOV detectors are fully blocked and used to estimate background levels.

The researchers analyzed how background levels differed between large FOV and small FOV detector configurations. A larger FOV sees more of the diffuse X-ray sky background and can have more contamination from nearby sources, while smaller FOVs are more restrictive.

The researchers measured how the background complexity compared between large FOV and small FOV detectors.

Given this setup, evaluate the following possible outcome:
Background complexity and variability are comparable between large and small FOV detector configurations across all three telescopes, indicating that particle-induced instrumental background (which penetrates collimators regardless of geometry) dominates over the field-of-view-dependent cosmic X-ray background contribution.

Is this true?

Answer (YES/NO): NO